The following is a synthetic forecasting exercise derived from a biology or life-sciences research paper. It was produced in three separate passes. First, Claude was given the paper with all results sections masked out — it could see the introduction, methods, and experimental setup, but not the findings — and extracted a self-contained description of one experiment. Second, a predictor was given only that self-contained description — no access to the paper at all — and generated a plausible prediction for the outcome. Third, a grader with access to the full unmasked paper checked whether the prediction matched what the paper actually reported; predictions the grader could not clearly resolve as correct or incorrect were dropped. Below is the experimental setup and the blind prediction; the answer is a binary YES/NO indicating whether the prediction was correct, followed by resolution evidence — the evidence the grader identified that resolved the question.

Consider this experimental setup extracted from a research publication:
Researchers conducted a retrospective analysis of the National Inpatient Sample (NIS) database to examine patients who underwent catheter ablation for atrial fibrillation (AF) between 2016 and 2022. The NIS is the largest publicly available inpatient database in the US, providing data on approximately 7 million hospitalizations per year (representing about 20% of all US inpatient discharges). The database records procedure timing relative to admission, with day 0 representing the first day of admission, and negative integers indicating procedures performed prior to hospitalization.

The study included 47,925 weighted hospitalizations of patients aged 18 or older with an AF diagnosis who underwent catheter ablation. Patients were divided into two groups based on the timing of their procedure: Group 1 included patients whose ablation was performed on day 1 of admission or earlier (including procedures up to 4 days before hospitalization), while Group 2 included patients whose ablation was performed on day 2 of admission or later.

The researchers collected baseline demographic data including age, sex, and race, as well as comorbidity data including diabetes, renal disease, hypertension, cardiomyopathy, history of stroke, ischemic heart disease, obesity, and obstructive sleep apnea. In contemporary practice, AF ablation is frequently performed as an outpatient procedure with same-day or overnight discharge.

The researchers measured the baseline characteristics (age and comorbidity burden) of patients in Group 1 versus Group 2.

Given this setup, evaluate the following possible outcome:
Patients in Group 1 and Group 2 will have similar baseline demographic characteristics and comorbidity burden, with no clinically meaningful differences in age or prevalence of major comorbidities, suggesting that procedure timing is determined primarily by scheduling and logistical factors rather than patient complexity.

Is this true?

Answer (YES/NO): NO